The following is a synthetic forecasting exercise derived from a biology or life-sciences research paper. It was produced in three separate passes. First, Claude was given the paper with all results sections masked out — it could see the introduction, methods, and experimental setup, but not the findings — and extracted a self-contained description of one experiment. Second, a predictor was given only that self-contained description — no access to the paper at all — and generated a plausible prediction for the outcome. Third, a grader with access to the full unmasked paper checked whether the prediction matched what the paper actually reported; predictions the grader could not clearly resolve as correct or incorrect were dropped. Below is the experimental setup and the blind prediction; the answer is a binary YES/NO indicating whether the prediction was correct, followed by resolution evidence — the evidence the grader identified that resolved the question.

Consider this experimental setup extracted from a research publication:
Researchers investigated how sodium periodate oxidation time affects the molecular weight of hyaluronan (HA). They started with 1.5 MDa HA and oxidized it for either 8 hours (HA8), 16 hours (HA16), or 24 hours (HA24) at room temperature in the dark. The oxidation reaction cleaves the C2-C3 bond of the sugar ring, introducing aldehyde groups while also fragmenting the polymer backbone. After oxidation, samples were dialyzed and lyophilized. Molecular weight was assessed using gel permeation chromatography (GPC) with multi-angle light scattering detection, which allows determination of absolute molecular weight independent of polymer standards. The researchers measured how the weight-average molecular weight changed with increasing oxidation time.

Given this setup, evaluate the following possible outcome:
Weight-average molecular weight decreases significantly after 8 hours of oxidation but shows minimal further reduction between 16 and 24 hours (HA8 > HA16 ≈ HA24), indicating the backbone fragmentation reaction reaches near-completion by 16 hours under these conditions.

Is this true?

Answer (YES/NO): NO